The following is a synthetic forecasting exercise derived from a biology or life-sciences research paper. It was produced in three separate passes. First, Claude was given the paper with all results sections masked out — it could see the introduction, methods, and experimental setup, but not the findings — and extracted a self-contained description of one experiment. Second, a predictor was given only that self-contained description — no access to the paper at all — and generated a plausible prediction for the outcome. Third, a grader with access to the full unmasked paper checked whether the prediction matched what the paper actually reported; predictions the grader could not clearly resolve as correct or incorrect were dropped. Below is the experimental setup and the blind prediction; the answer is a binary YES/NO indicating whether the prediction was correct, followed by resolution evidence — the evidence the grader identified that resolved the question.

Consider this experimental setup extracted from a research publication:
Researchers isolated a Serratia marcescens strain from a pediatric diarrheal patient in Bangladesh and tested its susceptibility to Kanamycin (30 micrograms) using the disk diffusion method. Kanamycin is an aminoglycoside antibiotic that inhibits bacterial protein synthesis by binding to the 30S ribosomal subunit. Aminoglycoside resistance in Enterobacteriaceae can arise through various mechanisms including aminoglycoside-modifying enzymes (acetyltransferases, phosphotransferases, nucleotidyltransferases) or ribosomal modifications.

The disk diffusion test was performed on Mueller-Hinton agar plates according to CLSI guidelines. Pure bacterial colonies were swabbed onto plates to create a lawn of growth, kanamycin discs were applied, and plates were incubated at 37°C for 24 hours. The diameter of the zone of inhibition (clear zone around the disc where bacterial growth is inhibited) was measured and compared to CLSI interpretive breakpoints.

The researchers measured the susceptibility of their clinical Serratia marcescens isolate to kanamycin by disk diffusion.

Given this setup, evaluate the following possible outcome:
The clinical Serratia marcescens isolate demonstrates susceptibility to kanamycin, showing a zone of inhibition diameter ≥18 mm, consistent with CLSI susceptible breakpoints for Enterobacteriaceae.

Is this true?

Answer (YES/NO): YES